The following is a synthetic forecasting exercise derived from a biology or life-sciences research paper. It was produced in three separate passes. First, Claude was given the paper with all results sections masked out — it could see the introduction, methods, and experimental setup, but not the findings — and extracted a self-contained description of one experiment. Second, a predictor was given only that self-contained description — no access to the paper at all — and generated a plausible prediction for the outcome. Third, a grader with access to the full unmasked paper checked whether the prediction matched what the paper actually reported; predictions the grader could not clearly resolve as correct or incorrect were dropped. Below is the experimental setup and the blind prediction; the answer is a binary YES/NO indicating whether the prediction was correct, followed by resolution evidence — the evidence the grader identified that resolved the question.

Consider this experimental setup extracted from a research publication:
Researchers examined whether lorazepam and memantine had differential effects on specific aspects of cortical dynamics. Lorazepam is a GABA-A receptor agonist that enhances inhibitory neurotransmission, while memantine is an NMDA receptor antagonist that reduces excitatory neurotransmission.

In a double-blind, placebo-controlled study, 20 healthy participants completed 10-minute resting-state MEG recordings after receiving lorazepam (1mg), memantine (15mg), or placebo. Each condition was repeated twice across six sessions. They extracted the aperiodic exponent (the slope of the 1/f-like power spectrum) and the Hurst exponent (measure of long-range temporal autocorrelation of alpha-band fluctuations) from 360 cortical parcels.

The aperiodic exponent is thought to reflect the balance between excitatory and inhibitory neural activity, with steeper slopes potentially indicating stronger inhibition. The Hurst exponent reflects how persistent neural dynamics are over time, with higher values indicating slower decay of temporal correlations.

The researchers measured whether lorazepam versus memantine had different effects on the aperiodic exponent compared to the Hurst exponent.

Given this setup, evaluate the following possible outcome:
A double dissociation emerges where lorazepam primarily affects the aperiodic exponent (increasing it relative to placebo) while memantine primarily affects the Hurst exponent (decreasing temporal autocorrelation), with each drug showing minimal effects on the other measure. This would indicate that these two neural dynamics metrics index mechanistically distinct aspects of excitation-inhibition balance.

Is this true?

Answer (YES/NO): NO